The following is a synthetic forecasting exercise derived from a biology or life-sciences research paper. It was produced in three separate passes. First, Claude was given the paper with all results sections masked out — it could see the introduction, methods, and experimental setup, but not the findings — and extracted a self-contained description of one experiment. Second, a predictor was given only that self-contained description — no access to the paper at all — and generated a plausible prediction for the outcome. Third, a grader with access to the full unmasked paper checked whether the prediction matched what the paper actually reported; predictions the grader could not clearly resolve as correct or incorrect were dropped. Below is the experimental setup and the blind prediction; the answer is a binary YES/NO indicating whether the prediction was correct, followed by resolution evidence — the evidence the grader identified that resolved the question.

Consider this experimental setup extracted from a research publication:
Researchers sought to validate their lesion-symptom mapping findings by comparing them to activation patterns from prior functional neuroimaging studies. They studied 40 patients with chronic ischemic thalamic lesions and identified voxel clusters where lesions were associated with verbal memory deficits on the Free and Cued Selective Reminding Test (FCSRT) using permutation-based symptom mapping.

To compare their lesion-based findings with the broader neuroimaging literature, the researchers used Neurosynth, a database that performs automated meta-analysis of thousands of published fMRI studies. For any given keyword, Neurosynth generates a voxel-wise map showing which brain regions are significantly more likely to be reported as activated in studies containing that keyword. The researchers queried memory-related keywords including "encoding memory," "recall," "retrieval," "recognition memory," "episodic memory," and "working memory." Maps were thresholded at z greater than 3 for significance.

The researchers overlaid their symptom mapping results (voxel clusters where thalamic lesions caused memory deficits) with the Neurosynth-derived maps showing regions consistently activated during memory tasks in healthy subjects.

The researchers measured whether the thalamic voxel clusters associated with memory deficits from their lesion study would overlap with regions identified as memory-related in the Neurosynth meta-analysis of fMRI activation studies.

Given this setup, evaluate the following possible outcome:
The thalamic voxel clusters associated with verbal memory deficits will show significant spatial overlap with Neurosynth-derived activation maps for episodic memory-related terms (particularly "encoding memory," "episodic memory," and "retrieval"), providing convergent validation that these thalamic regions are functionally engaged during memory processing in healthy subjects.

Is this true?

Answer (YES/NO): NO